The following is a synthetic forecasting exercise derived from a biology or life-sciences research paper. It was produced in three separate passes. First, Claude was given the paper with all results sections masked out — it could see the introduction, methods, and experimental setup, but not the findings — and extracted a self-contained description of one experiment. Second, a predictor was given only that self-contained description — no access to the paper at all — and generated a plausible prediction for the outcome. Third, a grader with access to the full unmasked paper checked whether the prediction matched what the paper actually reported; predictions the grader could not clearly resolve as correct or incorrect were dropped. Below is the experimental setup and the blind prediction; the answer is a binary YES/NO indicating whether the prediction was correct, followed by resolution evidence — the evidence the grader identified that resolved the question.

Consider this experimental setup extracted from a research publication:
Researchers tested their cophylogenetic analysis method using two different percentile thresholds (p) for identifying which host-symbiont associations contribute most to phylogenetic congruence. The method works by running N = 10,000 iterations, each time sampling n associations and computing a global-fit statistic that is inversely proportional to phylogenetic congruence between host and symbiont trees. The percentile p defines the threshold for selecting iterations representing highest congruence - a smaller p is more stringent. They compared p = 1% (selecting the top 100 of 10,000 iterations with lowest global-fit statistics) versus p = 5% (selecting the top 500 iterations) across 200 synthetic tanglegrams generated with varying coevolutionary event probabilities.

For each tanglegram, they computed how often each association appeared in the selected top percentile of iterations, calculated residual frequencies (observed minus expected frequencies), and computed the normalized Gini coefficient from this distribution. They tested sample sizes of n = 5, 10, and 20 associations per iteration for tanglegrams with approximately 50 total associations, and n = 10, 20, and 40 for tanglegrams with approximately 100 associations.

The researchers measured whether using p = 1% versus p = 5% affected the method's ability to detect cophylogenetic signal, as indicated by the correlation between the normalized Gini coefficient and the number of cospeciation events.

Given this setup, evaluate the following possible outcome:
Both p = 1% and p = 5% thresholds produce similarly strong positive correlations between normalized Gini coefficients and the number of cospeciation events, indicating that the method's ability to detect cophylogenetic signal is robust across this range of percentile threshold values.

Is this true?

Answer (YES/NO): NO